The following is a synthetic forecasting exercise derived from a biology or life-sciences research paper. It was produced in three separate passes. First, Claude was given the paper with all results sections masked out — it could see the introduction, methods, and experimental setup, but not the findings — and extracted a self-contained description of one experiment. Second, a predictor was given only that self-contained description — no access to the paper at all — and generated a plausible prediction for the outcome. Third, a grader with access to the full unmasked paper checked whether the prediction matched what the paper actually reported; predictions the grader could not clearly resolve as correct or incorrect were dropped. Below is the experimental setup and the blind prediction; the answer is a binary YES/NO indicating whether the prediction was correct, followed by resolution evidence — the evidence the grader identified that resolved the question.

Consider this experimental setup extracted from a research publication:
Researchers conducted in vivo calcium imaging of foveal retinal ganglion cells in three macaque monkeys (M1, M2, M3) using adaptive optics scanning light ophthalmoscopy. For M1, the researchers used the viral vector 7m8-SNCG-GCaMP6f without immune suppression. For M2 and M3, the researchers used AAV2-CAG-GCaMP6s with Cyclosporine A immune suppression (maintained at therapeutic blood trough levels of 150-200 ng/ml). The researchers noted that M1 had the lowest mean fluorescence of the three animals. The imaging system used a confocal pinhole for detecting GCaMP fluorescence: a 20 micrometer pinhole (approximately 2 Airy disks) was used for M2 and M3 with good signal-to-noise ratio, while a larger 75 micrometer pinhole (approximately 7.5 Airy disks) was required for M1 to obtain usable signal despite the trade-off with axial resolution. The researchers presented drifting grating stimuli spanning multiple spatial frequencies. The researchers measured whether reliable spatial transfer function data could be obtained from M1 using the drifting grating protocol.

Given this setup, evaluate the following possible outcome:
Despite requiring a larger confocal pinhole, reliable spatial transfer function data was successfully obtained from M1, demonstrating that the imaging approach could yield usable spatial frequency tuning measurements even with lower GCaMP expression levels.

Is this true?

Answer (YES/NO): NO